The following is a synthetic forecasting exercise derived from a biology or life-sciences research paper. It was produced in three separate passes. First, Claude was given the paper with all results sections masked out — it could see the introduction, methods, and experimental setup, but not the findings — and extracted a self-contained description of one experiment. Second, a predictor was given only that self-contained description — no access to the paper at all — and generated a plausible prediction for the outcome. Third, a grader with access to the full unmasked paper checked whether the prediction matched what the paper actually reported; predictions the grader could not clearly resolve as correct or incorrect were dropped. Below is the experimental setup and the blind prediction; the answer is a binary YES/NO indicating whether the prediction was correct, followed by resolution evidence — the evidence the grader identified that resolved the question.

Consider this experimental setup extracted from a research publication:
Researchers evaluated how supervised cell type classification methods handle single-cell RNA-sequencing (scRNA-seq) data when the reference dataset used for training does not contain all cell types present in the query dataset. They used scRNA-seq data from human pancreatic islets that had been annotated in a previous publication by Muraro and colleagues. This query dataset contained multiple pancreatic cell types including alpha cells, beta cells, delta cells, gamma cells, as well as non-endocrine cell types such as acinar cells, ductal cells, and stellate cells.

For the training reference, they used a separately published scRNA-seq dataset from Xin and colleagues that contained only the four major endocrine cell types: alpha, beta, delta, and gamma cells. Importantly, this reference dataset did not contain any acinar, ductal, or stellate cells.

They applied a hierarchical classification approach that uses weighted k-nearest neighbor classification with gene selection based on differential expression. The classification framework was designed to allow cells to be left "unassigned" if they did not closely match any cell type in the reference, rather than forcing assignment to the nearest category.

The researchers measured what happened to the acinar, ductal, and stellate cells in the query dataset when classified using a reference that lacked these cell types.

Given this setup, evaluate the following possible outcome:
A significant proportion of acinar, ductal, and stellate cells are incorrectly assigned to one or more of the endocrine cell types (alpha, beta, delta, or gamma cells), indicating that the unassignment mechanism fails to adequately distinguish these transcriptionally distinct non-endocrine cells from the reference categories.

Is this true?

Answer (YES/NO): NO